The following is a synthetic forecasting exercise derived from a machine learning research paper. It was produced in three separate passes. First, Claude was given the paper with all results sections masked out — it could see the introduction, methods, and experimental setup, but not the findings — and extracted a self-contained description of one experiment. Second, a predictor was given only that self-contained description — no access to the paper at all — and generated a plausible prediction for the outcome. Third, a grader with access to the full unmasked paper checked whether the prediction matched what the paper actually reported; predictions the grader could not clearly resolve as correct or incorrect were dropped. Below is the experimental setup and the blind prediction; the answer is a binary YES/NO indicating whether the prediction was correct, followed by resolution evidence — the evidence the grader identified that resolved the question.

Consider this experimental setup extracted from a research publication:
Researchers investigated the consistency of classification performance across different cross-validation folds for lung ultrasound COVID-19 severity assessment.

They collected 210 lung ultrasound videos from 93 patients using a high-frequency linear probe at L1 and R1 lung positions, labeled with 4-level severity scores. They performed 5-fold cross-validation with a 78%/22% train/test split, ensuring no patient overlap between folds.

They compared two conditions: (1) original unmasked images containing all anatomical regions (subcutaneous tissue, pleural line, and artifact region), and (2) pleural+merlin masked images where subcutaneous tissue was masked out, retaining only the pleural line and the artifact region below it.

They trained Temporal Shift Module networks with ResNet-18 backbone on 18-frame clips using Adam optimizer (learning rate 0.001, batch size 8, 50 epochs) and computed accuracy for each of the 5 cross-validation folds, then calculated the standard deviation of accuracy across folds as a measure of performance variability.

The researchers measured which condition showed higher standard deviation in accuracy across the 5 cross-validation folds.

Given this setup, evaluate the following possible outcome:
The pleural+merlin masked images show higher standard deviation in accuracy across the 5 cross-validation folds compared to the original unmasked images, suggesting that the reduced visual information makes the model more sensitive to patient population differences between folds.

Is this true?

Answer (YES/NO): YES